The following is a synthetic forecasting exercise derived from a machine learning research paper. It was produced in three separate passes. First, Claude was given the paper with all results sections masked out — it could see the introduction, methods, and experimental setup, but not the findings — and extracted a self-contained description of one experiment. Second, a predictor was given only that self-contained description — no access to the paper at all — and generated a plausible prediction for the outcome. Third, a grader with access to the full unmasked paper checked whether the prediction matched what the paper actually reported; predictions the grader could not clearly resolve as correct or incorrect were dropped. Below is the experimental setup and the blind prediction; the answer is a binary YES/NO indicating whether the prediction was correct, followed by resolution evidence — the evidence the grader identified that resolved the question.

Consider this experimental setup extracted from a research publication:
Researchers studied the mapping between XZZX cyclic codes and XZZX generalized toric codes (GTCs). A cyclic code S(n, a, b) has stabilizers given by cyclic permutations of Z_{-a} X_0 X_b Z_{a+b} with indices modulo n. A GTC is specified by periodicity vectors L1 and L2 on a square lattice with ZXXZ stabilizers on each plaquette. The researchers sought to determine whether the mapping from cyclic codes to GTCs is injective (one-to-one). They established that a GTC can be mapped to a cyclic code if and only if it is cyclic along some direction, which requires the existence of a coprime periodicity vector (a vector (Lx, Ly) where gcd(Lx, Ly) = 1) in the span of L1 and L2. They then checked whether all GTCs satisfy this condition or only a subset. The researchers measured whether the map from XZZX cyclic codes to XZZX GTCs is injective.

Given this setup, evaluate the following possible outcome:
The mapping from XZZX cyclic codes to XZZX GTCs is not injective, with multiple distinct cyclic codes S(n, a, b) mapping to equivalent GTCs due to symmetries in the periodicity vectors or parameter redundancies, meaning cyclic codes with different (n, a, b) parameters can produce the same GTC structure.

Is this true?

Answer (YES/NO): NO